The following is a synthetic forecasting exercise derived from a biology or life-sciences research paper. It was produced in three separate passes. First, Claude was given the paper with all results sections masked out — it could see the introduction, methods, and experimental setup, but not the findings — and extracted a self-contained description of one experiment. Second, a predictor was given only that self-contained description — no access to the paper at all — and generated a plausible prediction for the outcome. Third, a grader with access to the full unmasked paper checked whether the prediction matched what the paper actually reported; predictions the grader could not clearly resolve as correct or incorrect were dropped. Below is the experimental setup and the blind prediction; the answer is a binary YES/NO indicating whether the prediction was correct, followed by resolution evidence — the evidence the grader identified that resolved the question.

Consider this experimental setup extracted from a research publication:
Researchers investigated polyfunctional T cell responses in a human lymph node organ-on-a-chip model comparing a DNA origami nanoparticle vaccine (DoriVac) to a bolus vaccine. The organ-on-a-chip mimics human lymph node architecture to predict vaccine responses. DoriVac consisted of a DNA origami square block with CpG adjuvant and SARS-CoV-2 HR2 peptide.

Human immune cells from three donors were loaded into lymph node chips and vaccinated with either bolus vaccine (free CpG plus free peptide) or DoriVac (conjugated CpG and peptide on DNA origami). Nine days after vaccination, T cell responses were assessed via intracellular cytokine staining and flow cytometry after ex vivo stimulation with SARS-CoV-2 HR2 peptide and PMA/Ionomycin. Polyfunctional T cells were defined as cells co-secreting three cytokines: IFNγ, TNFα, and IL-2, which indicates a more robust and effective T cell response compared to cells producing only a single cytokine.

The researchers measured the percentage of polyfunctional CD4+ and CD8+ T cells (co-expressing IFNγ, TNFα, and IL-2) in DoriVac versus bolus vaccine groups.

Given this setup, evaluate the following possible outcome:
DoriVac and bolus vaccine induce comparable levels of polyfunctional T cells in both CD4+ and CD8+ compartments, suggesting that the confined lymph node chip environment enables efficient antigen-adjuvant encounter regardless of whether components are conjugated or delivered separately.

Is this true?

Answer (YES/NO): NO